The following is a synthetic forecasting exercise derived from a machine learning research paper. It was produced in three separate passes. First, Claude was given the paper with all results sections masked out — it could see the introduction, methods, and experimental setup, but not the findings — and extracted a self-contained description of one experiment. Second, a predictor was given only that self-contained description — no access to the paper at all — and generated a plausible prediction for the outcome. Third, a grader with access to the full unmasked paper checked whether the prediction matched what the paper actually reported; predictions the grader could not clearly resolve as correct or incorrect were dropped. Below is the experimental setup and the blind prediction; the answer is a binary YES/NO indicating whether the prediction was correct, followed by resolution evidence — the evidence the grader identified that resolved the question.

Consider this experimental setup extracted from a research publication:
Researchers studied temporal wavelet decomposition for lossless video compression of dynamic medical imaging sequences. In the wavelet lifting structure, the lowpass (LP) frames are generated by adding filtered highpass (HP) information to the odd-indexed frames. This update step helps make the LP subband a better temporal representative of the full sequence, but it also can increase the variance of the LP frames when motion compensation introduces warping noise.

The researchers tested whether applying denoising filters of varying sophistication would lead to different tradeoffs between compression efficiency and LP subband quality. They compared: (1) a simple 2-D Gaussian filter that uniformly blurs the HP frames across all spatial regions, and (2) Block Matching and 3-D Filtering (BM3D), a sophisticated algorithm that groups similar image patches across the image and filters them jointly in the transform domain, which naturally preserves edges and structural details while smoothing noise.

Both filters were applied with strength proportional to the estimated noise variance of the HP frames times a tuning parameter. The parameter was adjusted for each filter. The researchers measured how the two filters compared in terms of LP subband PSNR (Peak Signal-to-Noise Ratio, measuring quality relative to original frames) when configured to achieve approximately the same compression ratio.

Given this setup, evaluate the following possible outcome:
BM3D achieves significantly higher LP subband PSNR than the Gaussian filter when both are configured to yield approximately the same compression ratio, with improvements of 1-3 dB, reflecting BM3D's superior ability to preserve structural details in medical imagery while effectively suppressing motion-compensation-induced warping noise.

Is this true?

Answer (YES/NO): NO